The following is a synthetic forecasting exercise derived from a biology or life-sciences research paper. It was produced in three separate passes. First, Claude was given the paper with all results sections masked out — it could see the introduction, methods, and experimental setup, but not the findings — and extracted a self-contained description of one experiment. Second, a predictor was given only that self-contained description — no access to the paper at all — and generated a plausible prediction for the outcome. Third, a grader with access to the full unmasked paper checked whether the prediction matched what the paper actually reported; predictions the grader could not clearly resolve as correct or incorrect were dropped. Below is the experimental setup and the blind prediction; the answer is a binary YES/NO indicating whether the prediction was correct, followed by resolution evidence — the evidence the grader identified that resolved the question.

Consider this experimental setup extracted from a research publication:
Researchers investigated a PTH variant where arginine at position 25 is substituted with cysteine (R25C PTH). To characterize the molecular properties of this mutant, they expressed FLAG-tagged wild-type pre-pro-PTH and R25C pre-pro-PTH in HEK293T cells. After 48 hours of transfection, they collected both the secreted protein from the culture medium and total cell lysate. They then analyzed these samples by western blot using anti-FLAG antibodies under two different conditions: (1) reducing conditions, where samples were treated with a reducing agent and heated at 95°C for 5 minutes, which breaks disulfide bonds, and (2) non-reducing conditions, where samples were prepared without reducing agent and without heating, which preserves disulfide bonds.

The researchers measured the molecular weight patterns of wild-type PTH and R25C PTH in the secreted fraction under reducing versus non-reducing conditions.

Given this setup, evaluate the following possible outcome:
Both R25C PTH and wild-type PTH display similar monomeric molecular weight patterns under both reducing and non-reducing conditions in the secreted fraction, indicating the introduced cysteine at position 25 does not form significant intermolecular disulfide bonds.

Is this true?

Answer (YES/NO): NO